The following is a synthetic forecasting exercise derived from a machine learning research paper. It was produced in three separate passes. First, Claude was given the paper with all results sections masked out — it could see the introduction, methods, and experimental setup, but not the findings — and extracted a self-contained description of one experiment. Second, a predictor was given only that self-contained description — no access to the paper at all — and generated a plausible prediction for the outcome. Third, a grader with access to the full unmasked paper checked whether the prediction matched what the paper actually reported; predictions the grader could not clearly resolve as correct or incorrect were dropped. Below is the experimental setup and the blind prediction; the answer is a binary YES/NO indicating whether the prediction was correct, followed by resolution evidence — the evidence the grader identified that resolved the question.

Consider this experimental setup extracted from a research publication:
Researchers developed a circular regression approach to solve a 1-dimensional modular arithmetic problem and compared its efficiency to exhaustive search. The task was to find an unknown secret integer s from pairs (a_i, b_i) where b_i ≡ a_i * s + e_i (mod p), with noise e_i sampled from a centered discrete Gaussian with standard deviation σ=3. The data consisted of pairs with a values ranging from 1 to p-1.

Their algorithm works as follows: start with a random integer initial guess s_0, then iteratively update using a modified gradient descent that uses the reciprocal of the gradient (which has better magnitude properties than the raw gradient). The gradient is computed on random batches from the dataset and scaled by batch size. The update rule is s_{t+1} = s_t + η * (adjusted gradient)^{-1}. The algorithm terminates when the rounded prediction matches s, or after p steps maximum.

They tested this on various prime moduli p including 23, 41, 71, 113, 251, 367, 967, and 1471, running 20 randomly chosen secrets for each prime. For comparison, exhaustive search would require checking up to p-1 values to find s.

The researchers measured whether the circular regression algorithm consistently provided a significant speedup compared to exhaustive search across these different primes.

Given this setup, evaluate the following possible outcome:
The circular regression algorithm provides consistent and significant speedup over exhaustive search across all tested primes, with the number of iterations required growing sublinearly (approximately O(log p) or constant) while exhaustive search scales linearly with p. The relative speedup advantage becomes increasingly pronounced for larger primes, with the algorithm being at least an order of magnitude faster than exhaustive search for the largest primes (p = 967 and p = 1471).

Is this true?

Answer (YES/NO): NO